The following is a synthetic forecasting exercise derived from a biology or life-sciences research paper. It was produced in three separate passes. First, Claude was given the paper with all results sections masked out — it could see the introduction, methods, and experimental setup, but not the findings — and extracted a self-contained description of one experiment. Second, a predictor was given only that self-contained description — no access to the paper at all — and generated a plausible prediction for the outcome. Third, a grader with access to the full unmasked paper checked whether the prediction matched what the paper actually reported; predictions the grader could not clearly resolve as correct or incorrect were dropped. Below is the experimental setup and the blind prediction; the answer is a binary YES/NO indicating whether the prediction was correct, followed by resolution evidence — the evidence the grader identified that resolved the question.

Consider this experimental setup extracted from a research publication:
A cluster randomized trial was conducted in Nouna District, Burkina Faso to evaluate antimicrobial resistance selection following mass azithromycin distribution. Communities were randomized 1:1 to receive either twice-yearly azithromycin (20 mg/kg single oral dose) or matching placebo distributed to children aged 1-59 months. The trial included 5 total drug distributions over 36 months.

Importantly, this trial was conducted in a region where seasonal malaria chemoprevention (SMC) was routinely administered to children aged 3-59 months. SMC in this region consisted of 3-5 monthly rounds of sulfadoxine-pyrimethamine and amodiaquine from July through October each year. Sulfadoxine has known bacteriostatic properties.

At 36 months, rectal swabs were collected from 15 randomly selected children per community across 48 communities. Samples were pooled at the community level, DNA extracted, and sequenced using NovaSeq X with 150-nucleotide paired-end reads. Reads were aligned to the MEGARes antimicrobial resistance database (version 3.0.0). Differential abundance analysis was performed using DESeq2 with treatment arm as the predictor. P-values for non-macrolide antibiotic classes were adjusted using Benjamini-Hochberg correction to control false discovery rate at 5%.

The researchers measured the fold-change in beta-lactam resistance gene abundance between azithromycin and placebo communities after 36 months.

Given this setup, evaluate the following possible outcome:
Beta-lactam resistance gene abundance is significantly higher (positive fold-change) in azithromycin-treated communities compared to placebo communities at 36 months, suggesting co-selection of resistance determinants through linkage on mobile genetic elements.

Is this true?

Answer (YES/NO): NO